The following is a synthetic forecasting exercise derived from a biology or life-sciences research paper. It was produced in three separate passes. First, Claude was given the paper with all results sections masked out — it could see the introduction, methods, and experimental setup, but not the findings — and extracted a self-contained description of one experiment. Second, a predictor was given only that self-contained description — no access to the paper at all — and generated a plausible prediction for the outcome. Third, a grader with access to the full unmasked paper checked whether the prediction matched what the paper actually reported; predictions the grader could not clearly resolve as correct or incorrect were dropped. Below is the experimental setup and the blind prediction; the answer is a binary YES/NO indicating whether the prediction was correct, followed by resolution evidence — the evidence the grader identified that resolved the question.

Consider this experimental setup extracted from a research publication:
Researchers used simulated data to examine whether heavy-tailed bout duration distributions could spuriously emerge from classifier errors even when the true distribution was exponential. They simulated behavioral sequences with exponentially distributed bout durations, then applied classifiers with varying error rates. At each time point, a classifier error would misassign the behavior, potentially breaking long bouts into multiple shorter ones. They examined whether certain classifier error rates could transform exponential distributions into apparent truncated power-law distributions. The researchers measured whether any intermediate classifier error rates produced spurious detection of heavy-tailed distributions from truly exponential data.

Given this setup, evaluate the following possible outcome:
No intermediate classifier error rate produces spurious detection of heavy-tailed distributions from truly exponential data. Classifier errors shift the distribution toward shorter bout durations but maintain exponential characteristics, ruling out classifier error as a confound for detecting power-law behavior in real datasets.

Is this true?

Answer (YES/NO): NO